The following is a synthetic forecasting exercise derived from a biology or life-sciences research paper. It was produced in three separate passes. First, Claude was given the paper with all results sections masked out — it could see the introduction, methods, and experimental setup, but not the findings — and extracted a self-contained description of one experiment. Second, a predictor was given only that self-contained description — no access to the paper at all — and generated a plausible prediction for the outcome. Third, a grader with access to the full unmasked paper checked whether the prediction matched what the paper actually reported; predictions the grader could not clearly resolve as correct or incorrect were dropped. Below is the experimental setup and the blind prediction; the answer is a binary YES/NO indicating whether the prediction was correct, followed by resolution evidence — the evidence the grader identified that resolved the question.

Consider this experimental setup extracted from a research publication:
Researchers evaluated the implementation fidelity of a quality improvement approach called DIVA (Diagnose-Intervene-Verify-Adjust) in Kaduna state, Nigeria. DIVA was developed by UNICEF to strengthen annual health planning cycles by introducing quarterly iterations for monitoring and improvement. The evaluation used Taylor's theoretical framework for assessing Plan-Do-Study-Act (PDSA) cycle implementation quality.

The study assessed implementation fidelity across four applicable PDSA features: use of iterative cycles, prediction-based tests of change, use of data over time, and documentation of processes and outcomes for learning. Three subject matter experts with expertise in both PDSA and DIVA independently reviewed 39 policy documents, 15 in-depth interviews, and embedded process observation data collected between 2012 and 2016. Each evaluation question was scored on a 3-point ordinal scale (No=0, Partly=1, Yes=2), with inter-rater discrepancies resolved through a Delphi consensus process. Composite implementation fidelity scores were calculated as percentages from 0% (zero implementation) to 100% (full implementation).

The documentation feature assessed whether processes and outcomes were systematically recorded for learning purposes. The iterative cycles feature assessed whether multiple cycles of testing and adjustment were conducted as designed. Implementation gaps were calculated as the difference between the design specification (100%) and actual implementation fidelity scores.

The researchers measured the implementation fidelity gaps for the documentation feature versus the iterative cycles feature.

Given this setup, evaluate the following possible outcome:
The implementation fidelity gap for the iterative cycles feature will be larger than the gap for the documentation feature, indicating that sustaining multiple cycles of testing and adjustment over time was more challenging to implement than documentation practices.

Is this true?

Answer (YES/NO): NO